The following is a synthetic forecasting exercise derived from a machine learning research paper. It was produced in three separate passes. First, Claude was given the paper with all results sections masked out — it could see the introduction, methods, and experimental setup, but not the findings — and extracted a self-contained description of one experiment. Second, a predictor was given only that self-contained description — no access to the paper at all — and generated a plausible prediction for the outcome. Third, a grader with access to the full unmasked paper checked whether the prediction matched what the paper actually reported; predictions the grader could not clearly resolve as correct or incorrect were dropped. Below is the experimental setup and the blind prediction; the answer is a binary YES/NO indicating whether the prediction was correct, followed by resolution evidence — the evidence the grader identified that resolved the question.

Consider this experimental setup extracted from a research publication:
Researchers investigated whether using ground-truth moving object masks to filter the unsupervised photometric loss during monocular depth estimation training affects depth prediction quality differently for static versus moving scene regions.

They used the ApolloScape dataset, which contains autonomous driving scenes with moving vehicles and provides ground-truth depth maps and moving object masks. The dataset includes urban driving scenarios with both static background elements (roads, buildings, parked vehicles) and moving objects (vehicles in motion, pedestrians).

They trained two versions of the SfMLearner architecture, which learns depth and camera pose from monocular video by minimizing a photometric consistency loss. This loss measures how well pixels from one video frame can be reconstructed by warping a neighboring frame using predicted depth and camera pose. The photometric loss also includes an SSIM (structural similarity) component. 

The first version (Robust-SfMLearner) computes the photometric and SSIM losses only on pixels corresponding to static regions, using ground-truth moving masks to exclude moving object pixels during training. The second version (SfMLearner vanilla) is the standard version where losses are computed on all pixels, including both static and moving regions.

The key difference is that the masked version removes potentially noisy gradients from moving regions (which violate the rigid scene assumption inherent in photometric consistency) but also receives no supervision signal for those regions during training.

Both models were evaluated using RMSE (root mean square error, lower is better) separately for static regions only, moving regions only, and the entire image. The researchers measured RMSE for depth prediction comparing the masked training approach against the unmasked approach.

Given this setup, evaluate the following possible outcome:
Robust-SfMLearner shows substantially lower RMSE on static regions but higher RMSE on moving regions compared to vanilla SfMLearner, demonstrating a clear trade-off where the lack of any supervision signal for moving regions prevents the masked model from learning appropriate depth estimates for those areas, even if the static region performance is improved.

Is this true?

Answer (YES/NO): NO